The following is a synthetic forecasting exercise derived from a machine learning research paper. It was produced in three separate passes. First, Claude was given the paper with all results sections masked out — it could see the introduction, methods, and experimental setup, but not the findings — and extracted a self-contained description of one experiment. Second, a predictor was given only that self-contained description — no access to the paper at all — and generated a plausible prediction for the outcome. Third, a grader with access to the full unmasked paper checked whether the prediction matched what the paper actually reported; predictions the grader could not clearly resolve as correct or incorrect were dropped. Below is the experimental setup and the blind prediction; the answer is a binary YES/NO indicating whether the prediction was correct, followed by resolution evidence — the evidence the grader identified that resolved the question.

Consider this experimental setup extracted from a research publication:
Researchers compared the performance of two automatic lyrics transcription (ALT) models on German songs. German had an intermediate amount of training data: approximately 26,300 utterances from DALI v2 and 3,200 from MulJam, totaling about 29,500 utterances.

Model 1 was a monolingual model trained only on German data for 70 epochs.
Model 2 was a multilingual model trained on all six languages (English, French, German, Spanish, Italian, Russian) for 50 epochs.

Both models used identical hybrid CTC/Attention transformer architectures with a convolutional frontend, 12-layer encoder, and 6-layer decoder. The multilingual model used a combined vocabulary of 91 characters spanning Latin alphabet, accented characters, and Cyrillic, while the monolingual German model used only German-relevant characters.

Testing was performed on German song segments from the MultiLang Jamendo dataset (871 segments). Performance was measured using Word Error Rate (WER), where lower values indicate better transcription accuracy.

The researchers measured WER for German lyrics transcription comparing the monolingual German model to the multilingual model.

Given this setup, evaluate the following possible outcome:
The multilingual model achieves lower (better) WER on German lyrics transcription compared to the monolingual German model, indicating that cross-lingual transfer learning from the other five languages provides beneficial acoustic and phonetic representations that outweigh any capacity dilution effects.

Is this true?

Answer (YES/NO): YES